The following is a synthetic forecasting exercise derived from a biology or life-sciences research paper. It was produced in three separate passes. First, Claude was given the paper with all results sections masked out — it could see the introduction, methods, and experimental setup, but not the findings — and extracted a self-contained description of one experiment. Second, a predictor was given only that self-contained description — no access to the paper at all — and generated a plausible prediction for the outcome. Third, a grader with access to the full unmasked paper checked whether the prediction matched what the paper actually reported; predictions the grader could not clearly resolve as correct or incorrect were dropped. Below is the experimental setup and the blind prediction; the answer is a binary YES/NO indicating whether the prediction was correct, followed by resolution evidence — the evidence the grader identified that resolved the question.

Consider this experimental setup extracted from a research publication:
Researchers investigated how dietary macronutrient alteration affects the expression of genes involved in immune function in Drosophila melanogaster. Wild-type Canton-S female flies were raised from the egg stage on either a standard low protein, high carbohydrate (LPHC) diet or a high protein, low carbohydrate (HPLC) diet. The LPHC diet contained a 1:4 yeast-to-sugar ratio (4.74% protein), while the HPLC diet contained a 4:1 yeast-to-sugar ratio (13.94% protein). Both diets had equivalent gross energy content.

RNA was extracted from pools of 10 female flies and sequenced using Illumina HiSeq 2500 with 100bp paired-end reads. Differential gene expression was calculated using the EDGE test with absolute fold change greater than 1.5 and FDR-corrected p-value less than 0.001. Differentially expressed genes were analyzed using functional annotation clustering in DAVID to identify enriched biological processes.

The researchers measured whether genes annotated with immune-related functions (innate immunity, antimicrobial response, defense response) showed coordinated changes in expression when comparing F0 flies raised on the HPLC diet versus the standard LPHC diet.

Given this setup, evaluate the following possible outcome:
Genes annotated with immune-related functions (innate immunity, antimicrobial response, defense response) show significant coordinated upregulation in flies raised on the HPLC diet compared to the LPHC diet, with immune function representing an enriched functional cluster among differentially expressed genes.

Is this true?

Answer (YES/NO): NO